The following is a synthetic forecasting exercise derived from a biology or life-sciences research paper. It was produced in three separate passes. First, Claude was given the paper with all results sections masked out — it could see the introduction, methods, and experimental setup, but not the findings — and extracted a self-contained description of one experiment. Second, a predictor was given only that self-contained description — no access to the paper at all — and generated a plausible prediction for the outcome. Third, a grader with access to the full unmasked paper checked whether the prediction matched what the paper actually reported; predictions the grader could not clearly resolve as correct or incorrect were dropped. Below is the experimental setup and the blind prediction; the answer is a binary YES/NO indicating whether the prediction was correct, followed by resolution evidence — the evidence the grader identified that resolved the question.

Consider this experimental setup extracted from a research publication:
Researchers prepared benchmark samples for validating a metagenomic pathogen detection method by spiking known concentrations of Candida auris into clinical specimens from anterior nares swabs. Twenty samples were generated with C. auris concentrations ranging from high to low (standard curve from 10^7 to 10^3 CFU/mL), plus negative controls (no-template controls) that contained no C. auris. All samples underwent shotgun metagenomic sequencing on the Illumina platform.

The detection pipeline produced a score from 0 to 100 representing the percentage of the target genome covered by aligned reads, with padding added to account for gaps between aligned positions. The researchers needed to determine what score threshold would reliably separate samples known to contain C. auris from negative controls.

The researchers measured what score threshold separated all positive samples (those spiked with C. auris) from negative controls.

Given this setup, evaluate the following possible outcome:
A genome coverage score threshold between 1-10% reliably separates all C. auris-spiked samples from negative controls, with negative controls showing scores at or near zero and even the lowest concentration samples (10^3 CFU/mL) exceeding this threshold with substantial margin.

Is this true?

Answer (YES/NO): NO